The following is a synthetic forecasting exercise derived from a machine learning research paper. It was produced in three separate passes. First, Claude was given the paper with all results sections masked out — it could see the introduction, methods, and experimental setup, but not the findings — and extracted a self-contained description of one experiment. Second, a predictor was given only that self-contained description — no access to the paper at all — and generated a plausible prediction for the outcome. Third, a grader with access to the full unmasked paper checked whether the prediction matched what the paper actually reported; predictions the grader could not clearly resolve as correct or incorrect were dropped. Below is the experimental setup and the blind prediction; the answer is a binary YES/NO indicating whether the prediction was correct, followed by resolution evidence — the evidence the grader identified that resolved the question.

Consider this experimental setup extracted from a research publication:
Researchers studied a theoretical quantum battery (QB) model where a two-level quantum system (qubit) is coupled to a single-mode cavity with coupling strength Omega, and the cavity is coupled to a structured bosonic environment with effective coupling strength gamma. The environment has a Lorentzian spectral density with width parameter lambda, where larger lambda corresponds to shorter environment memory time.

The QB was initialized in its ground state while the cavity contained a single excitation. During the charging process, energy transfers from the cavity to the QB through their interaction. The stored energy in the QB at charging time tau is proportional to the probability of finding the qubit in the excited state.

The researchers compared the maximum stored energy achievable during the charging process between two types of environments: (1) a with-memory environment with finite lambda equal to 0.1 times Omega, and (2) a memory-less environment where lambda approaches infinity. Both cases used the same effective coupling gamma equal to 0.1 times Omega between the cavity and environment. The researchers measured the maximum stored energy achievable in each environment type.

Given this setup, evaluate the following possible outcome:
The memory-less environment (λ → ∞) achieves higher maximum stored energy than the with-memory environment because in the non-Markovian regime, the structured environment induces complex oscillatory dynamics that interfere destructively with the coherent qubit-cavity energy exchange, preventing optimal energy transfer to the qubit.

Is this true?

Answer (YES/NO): NO